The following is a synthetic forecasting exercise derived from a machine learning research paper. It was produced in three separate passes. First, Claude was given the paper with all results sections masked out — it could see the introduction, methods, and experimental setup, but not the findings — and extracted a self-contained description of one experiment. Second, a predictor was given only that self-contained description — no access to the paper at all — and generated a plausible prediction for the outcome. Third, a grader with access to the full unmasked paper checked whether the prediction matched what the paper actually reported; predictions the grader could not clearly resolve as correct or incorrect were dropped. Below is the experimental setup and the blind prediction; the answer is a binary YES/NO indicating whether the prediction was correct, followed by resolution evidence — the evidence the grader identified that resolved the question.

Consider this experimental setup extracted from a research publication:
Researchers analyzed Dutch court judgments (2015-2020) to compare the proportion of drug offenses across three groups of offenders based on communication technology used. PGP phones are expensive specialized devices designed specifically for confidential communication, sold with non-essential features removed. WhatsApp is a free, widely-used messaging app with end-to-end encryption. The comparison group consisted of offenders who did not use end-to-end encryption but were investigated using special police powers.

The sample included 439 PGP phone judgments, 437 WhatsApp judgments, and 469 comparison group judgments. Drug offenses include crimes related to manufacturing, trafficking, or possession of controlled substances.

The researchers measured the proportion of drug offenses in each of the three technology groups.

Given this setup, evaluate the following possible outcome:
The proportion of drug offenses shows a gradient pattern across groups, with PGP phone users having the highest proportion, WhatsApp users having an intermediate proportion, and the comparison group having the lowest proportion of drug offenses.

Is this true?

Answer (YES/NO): NO